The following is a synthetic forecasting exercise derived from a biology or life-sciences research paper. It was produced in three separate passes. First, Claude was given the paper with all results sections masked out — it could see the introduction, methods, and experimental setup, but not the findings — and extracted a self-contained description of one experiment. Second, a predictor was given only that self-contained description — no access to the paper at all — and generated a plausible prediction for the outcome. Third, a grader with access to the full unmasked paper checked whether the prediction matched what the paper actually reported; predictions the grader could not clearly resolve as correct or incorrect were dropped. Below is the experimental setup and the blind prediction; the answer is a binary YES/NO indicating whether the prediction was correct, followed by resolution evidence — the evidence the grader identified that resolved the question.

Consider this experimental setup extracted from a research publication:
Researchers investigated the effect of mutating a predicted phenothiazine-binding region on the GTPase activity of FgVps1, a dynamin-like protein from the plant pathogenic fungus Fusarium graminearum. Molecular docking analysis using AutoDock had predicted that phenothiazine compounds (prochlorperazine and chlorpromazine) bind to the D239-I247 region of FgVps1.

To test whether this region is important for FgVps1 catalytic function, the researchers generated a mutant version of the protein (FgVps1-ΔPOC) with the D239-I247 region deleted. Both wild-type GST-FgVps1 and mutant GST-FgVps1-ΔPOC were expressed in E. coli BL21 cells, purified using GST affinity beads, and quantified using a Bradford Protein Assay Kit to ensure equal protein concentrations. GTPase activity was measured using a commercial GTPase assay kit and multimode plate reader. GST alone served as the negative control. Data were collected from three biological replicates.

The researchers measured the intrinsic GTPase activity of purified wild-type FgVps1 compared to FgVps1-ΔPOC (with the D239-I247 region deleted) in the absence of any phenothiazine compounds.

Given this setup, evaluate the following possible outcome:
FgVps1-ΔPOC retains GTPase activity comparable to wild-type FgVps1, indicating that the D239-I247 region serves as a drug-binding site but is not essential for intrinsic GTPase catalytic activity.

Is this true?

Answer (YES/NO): NO